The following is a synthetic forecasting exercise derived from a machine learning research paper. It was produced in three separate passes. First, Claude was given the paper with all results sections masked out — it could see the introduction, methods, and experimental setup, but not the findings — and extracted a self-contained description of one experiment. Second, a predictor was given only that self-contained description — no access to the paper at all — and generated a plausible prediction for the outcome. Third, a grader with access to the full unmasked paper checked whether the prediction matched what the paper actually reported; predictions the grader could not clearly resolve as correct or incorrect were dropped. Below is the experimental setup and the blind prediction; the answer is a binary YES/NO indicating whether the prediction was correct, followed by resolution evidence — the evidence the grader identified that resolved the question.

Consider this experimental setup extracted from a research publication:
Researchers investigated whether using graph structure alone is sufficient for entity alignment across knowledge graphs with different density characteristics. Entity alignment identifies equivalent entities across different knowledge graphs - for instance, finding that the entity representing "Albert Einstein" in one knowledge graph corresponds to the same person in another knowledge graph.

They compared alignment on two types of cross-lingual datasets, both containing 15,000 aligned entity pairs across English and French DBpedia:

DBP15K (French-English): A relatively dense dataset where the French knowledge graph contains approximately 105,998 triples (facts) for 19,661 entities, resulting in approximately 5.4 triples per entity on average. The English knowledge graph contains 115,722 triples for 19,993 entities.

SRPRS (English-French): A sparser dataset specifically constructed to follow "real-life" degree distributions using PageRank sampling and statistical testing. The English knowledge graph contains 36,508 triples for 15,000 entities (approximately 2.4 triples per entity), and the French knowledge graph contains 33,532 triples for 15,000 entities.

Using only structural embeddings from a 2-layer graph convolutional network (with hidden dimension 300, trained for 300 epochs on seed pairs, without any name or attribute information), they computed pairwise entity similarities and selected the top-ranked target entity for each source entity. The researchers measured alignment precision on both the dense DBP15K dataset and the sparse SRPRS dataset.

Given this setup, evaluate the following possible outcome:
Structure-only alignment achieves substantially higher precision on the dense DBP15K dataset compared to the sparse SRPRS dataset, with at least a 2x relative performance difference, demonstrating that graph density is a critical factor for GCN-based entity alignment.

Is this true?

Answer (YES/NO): NO